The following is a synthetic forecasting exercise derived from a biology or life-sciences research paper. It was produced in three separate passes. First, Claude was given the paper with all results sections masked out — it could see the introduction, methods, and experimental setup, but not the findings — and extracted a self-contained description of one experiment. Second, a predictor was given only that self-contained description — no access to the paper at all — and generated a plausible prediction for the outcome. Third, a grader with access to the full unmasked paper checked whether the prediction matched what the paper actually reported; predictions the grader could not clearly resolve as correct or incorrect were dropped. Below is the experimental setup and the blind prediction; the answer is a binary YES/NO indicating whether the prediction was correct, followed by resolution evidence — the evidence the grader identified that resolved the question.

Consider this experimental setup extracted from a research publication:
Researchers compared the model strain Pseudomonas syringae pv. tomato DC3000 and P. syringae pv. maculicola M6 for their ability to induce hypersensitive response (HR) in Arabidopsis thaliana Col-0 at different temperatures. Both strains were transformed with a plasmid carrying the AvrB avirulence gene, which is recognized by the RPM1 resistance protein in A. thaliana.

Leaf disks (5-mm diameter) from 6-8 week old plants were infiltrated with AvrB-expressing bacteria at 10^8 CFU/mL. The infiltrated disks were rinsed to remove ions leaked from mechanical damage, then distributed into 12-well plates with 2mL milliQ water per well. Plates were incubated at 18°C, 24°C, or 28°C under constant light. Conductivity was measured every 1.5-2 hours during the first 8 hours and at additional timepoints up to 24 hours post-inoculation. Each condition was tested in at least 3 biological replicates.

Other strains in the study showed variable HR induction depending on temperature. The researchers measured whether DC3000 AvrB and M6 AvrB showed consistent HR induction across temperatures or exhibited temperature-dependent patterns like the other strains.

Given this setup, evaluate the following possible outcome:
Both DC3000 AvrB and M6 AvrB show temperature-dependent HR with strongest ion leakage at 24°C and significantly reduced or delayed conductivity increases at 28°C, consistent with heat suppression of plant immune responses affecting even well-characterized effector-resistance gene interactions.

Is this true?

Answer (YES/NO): NO